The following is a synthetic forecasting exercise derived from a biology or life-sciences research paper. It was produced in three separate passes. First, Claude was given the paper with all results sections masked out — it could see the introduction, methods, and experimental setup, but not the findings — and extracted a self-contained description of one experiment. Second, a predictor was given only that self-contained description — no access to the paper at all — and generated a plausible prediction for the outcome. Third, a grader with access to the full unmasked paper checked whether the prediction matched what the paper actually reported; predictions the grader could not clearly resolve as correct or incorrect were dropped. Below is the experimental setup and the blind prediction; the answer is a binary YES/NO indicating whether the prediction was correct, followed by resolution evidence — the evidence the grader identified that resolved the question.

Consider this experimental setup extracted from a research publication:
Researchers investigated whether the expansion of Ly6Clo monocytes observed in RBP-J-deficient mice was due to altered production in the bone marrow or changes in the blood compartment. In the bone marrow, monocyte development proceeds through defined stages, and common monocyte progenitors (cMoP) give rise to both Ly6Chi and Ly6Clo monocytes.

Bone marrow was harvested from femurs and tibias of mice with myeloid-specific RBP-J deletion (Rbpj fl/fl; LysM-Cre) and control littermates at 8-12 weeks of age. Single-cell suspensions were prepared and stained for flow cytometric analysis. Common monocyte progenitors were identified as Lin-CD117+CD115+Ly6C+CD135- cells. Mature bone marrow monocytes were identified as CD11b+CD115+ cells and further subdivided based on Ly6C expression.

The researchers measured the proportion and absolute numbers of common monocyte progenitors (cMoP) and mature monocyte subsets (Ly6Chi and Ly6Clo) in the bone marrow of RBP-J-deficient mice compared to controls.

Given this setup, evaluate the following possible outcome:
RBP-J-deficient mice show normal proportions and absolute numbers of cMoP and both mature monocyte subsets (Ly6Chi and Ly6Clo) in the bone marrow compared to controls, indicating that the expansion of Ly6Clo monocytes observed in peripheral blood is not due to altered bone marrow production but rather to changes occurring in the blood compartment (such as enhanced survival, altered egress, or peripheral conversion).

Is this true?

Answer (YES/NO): YES